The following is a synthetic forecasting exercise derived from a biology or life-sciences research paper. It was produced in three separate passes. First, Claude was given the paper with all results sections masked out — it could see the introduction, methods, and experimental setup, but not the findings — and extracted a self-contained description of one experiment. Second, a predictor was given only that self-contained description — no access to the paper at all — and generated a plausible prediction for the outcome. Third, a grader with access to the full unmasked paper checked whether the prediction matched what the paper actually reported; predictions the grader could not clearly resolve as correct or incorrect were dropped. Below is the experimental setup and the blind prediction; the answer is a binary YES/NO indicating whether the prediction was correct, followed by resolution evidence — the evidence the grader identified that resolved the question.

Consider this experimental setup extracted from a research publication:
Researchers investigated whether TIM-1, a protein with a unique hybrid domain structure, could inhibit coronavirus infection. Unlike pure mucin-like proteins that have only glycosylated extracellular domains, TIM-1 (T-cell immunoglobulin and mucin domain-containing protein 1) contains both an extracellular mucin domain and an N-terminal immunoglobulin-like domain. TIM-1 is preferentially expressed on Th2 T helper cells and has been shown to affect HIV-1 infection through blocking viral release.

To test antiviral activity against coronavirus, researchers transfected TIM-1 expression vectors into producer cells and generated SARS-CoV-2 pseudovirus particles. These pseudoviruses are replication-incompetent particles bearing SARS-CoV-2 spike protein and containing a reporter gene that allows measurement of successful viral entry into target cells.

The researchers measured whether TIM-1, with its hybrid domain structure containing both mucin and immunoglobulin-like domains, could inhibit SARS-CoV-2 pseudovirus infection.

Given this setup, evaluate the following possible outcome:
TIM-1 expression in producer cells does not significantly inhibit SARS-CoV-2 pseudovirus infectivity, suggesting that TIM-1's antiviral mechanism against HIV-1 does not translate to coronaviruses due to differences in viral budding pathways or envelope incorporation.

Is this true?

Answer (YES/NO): NO